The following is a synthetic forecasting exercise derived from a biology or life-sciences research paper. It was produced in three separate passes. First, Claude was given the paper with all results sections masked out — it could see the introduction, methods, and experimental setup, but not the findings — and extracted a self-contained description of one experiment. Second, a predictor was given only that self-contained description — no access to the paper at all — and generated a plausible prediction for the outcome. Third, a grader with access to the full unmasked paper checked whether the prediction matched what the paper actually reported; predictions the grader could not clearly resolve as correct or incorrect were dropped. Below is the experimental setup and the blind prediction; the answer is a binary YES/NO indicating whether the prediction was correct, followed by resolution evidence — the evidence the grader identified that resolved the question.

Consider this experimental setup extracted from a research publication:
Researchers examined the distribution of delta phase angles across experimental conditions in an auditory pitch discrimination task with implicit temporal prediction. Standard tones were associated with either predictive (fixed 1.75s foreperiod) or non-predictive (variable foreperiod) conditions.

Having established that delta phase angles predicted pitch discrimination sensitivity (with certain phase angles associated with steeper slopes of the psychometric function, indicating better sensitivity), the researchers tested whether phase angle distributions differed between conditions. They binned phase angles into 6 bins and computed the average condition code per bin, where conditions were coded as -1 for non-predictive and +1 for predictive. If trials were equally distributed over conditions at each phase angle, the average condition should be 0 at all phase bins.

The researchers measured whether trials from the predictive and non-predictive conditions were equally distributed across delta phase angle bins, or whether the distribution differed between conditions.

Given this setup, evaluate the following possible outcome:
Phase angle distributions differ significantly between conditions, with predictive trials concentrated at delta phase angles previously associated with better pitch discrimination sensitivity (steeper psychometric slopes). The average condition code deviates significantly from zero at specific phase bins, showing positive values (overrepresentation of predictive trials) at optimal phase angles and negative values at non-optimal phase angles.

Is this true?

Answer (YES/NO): YES